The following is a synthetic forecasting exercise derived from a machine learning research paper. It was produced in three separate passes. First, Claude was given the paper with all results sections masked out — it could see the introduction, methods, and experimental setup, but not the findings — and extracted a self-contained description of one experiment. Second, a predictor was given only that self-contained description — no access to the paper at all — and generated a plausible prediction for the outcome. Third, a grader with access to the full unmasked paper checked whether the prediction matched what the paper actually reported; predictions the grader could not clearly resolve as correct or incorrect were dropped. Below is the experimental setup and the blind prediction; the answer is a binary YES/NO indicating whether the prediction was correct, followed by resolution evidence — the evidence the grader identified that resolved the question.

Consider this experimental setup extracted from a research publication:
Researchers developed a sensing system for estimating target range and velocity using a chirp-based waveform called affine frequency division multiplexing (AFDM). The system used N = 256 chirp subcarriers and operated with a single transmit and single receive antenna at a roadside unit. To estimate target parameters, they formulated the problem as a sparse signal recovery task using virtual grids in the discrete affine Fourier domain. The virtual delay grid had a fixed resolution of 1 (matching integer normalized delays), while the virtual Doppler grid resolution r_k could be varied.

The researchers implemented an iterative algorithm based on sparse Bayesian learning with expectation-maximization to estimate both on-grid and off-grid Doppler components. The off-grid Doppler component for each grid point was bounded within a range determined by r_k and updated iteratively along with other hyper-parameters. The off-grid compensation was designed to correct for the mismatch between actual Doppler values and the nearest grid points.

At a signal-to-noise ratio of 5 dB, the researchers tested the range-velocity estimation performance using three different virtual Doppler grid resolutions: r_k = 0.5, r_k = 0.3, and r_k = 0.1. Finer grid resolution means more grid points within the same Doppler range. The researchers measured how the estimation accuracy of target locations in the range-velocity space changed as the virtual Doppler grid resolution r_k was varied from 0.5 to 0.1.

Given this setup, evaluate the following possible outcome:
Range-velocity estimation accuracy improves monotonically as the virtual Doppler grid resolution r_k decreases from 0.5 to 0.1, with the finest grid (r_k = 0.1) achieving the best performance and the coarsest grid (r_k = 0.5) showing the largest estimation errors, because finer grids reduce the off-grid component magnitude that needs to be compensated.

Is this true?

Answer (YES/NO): YES